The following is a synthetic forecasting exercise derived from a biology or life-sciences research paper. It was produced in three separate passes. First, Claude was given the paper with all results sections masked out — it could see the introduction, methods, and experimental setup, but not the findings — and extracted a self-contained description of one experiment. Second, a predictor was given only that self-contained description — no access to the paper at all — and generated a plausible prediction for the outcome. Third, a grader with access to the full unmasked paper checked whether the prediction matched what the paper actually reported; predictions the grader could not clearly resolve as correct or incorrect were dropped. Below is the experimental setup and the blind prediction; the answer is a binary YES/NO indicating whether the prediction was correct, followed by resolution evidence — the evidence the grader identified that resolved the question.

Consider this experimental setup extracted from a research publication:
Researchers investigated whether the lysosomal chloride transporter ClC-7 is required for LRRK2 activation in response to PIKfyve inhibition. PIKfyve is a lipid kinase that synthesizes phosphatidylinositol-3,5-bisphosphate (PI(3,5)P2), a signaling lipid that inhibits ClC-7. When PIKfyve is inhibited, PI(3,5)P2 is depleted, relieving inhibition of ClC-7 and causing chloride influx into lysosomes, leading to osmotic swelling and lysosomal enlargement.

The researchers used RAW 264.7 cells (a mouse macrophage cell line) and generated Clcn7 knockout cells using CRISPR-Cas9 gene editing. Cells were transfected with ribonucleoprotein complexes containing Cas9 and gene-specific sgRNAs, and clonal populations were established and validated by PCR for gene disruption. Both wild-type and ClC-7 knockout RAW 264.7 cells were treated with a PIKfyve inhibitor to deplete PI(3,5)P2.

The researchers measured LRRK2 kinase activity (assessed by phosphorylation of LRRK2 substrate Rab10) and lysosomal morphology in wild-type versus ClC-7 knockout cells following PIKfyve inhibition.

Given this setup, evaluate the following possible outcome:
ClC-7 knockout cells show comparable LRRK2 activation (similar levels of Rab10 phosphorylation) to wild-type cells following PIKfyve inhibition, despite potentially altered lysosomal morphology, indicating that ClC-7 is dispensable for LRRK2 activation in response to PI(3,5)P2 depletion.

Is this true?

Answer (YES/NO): NO